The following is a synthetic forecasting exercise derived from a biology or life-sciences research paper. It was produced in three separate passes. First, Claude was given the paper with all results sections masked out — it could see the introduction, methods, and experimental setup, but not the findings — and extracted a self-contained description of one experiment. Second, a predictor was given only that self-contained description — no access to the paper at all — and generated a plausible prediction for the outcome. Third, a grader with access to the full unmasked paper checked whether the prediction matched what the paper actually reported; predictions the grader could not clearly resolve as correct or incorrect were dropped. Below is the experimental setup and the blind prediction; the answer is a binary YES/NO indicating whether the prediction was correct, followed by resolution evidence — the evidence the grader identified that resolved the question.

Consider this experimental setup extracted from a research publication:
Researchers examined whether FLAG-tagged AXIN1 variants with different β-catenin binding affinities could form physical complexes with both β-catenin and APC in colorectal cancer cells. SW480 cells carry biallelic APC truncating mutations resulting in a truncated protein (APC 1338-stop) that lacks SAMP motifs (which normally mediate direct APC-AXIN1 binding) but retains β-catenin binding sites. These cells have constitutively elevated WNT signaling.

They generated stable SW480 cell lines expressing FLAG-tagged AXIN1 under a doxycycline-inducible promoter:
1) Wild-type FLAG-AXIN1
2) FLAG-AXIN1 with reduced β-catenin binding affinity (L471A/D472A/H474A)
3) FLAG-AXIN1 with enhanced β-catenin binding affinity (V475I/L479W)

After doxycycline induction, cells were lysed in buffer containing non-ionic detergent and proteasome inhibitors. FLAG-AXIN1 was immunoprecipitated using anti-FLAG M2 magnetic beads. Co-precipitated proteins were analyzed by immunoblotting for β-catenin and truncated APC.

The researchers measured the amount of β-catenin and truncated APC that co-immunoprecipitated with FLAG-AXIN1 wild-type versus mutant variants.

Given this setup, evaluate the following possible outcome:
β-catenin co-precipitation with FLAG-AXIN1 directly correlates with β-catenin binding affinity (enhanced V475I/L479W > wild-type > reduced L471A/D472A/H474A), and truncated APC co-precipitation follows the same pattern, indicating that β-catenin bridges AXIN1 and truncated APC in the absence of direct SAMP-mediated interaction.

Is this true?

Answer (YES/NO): YES